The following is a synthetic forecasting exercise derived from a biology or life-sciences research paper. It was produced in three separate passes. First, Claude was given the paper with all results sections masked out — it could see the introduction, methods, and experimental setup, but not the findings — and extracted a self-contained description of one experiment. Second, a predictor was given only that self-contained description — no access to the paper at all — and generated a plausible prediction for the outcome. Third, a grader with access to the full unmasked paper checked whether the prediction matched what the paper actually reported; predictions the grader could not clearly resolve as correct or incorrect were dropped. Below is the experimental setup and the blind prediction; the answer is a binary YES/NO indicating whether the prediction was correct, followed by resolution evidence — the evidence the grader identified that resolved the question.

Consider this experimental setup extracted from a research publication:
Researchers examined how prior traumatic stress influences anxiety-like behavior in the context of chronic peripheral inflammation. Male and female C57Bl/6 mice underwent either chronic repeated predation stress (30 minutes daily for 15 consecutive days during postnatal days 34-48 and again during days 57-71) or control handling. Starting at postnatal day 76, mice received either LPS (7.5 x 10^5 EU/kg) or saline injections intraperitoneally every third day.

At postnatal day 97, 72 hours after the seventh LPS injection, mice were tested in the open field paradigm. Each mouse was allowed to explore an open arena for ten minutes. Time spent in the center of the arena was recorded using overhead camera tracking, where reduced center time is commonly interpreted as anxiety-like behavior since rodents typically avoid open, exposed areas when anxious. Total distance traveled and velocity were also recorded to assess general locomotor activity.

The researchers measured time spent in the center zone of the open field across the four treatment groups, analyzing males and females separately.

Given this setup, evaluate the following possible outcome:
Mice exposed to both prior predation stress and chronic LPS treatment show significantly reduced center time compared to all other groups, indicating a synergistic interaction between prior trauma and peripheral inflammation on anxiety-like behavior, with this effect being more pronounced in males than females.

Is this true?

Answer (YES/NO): NO